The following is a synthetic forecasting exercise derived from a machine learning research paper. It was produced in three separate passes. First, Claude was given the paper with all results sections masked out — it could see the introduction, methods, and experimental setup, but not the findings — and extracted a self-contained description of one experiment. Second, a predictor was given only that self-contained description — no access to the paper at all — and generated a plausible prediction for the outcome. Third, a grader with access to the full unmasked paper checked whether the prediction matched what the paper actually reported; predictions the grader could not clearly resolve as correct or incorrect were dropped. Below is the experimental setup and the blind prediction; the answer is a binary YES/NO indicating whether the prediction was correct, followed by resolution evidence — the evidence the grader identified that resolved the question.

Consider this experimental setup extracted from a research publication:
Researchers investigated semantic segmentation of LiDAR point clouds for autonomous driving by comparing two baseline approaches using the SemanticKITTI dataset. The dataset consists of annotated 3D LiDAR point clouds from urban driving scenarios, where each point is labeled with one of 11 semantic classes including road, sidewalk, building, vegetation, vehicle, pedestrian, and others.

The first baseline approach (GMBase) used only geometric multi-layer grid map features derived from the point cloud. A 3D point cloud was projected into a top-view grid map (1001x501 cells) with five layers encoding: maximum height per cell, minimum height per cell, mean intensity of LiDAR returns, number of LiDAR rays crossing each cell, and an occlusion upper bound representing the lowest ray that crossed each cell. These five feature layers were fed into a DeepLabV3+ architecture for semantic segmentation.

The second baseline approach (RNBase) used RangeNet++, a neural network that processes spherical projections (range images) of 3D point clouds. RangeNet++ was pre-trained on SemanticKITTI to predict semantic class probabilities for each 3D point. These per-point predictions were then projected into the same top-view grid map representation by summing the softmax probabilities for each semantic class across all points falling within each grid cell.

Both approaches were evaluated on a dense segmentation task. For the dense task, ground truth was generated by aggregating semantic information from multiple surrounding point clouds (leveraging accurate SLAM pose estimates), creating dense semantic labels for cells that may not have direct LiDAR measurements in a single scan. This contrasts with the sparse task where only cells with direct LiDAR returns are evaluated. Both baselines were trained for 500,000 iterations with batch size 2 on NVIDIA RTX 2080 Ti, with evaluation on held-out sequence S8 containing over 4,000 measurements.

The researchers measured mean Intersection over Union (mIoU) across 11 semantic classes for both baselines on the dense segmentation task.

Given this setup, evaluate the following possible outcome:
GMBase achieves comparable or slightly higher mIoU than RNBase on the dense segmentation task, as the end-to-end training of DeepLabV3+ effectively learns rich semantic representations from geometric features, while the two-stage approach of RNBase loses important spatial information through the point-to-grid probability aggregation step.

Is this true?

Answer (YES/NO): NO